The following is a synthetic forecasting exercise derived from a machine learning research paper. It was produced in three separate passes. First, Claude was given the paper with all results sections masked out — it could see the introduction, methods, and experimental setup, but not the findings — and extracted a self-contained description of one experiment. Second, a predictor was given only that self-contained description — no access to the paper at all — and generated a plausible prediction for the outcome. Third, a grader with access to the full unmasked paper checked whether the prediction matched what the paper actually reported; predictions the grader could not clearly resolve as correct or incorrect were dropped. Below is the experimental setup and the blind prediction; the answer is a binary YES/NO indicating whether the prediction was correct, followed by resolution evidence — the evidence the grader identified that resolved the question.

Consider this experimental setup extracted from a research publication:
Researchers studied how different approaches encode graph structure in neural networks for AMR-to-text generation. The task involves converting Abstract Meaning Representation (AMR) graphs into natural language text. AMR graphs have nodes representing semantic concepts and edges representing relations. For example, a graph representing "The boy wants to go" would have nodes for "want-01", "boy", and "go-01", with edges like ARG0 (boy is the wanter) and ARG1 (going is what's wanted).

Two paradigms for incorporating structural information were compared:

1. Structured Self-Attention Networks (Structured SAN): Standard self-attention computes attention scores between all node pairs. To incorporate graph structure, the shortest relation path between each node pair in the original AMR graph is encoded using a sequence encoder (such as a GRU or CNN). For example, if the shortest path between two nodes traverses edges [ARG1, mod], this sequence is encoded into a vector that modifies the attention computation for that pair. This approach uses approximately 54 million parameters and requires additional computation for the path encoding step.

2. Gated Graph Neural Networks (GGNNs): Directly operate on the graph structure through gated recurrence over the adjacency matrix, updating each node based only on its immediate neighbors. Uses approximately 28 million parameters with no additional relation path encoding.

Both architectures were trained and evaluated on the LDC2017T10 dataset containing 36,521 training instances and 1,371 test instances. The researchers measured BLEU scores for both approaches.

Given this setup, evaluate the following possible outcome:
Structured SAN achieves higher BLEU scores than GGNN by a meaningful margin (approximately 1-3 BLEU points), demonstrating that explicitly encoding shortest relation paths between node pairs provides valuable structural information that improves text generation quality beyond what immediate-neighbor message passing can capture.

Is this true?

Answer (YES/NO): NO